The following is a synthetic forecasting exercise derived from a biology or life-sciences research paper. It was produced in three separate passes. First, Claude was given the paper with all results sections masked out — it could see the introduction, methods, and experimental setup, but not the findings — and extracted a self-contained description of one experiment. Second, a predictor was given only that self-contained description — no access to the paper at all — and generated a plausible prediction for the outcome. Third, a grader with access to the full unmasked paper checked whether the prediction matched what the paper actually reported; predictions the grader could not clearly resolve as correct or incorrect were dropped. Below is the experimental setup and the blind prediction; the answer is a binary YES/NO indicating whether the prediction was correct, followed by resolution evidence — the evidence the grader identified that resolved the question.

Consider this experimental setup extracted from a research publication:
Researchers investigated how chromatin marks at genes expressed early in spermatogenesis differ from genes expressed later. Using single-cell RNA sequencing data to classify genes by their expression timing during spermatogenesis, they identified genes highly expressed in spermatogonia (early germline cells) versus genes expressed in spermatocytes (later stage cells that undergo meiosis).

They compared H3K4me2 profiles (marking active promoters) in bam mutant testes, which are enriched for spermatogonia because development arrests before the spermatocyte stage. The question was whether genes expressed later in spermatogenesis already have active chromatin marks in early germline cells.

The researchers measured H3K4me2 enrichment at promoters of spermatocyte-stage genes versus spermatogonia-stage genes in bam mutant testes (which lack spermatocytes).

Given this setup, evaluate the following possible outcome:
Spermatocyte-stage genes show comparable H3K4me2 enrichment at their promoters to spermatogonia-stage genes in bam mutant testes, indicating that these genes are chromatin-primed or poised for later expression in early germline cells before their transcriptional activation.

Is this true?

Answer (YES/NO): NO